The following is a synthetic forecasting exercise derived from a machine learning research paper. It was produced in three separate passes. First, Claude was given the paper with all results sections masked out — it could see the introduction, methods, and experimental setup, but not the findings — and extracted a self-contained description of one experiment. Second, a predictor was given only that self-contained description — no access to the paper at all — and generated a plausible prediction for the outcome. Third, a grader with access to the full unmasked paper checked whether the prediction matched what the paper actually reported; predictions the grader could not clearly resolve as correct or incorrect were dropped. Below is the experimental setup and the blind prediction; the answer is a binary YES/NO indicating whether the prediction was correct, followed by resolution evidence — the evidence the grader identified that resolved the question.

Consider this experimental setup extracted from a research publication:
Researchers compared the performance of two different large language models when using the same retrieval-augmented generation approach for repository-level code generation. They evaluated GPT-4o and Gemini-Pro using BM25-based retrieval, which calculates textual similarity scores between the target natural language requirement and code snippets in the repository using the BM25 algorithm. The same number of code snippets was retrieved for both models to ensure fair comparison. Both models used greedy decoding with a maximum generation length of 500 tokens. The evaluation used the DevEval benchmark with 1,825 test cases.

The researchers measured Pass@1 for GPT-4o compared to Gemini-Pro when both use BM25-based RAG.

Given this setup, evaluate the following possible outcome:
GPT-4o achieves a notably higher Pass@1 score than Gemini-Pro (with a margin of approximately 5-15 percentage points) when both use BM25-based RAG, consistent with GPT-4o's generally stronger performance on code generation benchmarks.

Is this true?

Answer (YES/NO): NO